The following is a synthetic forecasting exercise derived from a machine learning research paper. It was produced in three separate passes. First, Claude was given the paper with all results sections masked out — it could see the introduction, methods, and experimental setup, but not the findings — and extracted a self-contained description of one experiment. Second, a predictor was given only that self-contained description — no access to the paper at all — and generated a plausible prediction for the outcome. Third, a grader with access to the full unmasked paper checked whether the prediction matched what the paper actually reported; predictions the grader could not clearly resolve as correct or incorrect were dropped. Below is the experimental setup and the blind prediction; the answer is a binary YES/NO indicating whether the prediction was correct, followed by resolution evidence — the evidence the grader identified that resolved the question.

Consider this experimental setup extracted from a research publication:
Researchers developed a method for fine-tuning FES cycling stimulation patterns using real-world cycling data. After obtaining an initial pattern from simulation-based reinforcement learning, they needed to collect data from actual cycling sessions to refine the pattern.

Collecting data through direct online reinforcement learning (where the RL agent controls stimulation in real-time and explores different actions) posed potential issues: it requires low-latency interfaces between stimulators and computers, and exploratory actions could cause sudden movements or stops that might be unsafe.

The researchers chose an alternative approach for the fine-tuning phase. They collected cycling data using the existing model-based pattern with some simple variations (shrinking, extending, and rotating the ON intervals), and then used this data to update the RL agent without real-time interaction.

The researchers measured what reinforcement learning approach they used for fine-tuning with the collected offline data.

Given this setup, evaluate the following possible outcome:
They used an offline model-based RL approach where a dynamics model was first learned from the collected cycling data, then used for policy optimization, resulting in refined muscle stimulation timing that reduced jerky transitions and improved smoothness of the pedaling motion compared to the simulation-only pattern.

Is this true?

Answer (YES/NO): NO